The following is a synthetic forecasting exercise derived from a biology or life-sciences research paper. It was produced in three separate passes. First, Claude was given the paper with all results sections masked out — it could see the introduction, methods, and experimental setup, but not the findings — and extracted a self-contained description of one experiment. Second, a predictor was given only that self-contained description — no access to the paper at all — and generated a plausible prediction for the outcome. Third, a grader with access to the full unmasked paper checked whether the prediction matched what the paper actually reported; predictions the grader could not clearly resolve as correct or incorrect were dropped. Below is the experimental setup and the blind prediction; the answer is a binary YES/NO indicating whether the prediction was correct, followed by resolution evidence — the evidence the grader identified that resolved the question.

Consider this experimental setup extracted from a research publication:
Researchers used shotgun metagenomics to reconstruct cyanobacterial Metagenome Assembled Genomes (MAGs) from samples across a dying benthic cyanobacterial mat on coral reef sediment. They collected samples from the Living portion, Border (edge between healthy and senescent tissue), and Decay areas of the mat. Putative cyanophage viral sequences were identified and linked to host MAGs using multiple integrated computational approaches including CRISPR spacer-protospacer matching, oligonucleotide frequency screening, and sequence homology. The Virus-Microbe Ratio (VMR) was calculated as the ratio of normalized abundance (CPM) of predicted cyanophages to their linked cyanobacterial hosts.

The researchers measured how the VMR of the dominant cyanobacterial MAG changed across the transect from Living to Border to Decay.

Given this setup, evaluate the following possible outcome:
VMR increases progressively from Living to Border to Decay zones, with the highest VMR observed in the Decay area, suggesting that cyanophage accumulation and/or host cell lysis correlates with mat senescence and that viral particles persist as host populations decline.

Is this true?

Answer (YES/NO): YES